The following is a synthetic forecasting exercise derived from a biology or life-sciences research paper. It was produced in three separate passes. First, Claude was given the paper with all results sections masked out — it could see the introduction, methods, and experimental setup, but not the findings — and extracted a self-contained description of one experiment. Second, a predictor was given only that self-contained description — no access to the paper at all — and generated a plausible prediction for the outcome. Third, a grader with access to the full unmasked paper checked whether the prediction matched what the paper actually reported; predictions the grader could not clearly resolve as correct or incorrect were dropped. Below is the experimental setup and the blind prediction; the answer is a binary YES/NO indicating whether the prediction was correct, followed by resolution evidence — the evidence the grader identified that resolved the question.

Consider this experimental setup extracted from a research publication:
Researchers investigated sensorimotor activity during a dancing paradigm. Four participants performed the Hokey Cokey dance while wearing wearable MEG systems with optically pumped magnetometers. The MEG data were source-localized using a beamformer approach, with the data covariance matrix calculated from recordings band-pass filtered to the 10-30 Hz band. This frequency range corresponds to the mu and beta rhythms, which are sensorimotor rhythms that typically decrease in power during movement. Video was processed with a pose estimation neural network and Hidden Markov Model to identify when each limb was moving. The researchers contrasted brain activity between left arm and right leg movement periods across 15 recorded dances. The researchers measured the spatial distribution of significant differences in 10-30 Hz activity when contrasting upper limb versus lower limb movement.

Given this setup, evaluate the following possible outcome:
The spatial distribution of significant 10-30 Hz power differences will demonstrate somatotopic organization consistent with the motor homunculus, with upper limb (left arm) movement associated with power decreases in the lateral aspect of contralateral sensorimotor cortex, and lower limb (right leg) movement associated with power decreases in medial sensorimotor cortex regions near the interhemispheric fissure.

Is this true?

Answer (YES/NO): YES